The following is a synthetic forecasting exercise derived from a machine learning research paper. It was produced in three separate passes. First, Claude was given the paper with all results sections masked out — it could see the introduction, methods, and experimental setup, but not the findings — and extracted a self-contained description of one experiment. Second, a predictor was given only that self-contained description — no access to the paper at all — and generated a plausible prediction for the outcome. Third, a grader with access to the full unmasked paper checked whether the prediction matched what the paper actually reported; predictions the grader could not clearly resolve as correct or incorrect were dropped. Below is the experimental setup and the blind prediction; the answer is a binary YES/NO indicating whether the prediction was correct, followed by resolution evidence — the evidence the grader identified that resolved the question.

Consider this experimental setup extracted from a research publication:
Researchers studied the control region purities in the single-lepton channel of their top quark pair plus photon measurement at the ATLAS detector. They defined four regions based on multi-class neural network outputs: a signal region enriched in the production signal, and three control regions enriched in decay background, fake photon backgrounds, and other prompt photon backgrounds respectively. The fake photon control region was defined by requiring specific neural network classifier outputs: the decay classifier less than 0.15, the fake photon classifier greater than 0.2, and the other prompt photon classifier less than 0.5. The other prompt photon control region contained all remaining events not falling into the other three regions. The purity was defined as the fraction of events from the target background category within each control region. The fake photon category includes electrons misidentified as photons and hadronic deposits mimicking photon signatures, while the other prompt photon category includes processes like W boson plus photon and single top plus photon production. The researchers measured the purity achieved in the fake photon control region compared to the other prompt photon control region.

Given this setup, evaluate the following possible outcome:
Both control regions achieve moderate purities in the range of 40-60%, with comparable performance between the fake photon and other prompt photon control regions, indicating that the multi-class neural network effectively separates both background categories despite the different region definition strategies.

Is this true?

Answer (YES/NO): NO